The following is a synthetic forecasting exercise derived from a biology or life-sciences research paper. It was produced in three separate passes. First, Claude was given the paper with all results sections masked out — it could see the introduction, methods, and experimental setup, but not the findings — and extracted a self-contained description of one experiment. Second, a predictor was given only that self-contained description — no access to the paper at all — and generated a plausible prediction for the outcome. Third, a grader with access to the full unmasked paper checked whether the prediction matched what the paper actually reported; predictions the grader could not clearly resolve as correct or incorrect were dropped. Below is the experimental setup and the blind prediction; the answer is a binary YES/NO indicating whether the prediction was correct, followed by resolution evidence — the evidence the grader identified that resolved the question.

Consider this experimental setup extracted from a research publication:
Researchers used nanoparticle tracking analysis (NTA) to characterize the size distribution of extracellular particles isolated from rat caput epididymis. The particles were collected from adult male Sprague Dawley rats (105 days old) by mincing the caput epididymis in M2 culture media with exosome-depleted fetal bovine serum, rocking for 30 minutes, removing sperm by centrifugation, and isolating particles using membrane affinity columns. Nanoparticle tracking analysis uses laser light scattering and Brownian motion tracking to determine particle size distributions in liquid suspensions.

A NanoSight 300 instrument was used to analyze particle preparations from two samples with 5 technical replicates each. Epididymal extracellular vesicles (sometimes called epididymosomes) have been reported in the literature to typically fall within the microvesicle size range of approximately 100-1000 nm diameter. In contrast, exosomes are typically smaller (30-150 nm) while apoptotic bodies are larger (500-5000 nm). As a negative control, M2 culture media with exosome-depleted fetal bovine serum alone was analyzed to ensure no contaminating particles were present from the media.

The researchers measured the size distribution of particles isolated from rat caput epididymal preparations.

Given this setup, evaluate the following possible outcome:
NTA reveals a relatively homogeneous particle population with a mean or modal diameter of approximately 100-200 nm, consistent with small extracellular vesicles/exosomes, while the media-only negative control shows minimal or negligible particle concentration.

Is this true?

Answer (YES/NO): YES